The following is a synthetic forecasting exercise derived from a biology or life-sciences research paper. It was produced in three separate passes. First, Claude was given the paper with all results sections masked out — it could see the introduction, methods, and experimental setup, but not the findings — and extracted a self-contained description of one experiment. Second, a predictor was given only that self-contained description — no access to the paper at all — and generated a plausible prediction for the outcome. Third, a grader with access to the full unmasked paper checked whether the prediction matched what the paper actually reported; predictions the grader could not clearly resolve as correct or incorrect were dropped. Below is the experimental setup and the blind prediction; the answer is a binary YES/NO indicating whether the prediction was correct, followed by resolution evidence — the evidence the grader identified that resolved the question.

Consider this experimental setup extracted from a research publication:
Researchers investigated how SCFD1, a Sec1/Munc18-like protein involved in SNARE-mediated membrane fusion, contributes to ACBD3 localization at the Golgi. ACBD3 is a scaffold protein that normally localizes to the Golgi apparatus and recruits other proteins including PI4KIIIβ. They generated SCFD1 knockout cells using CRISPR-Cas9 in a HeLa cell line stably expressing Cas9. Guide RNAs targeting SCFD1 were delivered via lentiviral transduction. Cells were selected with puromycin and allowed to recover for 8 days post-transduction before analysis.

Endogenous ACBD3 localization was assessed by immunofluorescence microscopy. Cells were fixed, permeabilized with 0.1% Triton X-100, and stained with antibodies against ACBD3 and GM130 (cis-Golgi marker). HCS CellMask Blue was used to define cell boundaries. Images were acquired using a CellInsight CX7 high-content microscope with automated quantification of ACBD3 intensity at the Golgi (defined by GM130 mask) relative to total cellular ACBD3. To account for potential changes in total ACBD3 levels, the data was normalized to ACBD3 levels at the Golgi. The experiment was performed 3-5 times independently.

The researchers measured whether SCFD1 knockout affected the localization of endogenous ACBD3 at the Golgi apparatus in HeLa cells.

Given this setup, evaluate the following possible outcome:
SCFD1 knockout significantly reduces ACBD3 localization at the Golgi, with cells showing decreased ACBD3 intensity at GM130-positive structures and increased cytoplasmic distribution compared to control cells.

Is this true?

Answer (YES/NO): YES